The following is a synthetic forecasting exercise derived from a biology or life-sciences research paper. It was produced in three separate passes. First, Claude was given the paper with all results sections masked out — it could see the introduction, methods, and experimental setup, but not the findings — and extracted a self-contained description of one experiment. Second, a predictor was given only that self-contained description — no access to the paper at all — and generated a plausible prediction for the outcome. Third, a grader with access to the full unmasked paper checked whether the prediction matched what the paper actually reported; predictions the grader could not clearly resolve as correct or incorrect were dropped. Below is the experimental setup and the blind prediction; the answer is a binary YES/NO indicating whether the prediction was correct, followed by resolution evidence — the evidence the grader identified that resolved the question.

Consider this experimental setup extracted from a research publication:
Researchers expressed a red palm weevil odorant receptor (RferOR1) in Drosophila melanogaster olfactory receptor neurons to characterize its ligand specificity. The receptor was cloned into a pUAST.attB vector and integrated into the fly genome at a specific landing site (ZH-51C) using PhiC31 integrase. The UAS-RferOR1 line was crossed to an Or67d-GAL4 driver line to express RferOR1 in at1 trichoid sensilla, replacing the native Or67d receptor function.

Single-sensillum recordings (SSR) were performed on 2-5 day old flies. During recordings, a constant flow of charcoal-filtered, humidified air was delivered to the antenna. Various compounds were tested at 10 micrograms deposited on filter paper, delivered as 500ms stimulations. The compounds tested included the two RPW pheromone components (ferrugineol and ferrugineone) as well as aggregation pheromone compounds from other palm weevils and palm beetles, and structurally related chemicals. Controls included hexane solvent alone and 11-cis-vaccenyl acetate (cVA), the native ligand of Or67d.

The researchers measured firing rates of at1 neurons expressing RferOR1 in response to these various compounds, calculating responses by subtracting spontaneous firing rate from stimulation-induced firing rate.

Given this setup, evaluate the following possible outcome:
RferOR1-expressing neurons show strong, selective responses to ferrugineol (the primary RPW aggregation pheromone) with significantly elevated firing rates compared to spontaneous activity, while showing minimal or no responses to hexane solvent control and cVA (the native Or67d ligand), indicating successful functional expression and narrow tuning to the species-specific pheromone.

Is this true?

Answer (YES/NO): NO